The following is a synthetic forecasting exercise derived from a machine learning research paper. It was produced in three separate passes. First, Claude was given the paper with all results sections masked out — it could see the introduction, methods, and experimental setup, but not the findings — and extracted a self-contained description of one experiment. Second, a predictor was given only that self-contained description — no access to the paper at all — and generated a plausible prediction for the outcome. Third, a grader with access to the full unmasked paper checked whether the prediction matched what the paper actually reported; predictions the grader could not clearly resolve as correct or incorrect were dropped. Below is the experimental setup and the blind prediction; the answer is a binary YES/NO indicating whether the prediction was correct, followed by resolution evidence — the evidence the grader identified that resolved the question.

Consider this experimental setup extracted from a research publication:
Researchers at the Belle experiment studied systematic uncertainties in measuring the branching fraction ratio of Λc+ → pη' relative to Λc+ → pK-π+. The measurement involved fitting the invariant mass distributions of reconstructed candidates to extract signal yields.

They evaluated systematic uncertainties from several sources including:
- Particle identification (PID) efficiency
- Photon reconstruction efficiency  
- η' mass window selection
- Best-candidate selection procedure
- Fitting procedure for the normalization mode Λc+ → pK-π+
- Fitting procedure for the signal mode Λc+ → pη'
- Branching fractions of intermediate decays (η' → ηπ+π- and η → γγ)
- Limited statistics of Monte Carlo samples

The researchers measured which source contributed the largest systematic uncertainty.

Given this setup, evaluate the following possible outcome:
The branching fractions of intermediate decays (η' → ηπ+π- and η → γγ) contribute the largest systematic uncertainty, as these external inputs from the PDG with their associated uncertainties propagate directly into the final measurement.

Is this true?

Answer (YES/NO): NO